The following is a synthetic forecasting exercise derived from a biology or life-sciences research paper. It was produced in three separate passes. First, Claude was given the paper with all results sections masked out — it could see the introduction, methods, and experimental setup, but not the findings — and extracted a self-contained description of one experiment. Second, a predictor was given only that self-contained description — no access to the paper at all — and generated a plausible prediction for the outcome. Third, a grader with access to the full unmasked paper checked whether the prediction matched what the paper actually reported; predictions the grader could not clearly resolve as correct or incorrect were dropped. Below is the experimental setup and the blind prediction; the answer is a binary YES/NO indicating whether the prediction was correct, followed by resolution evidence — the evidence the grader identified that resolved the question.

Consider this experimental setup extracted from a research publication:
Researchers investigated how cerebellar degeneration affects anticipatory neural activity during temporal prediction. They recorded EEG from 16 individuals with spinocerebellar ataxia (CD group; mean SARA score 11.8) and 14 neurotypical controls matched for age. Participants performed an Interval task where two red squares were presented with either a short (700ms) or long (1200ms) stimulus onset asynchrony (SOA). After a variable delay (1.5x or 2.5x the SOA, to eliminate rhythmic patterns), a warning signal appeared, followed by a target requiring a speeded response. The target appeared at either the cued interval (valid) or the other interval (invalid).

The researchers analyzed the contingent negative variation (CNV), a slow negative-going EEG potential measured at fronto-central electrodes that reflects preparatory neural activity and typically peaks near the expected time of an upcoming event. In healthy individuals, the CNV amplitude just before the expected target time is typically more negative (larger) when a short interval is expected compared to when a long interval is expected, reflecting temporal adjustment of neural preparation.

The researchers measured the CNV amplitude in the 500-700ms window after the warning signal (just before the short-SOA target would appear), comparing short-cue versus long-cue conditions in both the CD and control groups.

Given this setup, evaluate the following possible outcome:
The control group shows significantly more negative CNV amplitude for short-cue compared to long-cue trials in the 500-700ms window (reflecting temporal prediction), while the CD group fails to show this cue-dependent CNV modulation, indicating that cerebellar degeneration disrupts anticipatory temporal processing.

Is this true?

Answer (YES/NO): YES